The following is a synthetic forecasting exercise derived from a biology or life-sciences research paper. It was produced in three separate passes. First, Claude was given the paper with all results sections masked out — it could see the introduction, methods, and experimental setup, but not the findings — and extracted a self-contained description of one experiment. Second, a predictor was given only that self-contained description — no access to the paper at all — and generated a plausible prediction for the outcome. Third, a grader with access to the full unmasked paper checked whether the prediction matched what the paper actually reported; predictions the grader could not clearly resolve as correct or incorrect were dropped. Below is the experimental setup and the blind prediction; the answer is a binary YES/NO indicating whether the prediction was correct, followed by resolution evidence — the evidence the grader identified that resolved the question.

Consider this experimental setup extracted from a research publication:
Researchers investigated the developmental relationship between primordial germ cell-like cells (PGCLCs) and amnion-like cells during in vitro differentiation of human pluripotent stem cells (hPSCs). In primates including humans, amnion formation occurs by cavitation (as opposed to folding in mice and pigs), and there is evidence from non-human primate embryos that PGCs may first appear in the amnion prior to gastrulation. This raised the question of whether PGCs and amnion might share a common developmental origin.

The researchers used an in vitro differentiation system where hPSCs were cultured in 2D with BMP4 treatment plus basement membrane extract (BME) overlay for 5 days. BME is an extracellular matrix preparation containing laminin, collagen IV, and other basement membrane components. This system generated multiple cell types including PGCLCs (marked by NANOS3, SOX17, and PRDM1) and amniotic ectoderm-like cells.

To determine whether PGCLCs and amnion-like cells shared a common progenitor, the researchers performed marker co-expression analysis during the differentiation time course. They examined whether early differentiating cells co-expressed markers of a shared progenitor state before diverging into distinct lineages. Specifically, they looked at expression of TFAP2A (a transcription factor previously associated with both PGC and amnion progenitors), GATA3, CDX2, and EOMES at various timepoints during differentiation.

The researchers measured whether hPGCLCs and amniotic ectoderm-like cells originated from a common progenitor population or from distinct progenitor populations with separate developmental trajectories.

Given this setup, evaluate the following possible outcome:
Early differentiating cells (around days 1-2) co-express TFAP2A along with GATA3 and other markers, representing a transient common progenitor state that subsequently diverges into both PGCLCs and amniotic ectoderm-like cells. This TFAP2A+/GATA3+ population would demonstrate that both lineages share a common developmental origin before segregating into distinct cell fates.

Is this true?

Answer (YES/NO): YES